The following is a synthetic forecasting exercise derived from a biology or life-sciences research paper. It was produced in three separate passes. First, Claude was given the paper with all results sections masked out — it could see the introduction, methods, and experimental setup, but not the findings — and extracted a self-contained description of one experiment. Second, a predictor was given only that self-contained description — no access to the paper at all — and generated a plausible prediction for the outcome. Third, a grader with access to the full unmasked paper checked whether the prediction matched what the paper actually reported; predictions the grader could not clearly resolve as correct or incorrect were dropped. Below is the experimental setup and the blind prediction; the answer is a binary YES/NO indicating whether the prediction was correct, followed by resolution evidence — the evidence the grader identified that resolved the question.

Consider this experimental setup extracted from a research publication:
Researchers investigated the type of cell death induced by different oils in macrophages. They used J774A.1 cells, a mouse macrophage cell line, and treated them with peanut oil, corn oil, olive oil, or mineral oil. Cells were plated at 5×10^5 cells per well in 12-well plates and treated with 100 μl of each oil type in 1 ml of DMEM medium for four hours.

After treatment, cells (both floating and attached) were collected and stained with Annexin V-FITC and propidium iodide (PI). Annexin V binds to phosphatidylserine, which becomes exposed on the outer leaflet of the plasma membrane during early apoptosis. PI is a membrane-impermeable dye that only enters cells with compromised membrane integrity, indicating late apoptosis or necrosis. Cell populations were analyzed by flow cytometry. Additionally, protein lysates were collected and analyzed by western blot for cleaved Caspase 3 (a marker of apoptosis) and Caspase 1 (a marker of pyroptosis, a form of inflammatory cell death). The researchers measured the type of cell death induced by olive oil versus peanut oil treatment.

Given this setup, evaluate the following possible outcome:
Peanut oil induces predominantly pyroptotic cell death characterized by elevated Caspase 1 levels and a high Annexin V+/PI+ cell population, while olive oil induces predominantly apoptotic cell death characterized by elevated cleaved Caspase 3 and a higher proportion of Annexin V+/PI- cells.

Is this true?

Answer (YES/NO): YES